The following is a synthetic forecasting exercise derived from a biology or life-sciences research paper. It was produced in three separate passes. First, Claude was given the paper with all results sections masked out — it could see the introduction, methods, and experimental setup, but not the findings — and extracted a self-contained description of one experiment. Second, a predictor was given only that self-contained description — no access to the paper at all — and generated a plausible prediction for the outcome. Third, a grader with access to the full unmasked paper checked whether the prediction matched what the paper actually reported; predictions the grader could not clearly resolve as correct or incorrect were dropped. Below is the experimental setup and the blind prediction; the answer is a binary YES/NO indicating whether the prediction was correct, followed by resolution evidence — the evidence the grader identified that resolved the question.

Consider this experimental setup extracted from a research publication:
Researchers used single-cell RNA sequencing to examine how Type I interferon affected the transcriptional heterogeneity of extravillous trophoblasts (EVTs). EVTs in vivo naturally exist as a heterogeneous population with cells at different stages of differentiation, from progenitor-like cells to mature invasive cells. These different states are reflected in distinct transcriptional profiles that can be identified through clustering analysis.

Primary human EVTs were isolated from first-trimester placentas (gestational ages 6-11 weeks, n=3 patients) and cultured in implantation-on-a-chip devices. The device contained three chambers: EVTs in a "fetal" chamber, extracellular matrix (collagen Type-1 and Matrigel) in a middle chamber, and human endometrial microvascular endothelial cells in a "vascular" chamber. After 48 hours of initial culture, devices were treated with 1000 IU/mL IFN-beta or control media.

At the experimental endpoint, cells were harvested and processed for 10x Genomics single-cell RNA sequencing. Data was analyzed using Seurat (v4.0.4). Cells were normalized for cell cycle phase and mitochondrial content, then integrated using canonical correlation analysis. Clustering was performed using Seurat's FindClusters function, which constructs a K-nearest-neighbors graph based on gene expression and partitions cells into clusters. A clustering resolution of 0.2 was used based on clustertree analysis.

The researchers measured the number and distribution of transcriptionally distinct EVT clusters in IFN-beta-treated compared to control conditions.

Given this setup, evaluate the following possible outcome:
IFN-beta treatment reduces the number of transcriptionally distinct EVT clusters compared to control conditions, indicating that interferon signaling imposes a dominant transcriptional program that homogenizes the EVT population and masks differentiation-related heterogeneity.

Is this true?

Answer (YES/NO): NO